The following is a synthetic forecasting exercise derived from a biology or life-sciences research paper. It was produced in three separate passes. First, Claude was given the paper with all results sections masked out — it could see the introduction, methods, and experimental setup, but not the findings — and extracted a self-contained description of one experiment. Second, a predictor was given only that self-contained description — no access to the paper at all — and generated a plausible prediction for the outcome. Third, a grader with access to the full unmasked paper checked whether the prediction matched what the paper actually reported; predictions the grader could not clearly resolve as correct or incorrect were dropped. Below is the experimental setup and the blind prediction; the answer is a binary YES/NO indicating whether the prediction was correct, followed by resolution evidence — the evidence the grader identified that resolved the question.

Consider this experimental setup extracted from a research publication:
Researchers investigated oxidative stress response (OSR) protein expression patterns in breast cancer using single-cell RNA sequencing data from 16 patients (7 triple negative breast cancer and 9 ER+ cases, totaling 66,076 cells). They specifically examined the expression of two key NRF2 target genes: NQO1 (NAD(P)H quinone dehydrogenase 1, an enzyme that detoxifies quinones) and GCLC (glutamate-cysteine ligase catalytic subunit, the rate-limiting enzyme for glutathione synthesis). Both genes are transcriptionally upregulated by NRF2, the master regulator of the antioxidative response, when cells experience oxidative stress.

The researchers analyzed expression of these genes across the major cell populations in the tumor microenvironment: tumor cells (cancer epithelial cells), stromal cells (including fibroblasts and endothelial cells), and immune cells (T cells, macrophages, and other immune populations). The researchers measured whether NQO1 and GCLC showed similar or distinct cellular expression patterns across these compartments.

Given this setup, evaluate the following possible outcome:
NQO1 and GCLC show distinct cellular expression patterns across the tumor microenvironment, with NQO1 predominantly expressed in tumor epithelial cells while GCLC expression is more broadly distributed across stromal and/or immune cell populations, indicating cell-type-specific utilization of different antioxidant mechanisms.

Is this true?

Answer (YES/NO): YES